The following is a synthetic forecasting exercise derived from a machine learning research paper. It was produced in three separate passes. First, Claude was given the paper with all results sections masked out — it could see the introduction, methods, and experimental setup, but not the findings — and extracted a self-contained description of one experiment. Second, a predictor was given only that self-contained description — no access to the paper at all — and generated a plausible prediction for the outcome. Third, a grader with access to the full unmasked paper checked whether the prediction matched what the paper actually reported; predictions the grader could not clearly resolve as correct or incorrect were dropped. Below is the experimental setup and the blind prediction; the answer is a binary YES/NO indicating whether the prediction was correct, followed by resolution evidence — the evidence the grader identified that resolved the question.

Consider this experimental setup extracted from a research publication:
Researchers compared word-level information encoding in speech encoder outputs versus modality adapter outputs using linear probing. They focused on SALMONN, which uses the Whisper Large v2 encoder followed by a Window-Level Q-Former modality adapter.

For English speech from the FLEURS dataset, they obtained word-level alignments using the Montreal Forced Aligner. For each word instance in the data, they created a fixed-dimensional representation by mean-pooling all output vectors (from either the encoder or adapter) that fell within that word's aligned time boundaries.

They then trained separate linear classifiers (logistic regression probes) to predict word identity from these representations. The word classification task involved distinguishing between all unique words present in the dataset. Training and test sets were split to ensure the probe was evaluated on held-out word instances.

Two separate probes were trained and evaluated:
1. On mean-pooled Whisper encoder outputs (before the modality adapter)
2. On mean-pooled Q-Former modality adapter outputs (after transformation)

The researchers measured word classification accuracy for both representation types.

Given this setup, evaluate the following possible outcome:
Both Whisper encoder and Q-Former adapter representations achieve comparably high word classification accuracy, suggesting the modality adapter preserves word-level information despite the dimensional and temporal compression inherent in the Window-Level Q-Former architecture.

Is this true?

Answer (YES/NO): NO